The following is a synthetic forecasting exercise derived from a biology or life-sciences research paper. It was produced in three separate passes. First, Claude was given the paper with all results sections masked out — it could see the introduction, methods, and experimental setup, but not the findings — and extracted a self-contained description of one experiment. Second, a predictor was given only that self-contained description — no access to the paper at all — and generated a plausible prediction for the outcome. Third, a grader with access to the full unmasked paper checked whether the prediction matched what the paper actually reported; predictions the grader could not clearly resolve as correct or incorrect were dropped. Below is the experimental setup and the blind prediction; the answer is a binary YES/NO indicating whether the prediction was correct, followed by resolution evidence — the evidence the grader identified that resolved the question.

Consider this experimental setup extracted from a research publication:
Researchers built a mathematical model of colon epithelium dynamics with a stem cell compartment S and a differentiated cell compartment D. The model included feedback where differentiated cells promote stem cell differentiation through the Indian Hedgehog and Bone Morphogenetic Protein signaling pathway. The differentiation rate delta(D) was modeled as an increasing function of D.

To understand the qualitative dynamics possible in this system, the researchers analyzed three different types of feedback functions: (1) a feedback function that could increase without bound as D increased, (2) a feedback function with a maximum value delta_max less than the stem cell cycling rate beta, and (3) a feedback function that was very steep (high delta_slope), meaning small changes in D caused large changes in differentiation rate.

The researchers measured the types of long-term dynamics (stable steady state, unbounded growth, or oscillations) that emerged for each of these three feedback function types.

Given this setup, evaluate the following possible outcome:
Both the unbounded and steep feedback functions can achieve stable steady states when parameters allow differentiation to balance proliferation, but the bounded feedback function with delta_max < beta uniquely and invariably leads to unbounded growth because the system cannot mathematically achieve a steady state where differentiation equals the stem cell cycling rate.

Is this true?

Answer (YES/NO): YES